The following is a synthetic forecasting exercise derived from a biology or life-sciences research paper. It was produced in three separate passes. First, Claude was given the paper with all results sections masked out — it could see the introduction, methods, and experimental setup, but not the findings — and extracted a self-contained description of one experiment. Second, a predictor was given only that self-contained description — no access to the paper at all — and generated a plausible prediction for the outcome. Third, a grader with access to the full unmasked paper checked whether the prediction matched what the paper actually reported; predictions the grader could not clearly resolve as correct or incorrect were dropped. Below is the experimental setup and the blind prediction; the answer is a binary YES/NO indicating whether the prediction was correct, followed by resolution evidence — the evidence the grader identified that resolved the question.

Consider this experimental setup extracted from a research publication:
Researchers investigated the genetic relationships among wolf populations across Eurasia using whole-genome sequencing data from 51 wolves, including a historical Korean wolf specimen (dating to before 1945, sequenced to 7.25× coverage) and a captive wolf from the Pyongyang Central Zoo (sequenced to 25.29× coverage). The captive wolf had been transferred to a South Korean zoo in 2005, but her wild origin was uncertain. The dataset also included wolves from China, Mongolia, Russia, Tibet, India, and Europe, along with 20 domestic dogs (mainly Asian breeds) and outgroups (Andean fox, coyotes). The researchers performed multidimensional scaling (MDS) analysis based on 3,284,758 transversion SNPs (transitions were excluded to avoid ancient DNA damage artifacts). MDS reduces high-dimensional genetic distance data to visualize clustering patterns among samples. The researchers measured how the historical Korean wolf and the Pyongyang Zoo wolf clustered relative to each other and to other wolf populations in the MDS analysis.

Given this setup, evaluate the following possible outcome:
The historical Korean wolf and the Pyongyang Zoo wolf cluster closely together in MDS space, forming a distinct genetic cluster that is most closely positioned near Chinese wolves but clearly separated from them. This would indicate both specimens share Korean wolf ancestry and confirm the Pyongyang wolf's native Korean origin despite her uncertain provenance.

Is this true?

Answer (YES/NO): NO